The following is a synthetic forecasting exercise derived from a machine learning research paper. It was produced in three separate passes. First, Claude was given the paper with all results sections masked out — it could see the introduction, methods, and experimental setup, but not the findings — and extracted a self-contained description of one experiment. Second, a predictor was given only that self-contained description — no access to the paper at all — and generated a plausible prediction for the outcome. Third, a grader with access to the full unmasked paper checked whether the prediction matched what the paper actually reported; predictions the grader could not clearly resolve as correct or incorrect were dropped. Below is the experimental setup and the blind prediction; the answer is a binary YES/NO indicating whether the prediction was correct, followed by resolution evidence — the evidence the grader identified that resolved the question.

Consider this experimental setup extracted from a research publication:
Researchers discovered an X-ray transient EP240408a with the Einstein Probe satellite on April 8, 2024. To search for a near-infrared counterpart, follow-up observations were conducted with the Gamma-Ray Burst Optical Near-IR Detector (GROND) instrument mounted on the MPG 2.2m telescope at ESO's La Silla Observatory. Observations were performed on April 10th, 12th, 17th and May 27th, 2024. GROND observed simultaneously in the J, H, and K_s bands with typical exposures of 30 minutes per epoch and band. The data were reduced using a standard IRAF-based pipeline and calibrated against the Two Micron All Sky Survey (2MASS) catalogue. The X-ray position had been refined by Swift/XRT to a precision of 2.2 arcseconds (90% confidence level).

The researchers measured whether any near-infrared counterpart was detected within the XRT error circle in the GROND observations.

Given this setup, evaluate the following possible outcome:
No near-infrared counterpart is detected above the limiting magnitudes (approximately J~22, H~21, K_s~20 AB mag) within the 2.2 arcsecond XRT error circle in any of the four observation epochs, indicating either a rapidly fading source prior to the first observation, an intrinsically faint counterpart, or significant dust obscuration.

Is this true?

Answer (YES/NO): YES